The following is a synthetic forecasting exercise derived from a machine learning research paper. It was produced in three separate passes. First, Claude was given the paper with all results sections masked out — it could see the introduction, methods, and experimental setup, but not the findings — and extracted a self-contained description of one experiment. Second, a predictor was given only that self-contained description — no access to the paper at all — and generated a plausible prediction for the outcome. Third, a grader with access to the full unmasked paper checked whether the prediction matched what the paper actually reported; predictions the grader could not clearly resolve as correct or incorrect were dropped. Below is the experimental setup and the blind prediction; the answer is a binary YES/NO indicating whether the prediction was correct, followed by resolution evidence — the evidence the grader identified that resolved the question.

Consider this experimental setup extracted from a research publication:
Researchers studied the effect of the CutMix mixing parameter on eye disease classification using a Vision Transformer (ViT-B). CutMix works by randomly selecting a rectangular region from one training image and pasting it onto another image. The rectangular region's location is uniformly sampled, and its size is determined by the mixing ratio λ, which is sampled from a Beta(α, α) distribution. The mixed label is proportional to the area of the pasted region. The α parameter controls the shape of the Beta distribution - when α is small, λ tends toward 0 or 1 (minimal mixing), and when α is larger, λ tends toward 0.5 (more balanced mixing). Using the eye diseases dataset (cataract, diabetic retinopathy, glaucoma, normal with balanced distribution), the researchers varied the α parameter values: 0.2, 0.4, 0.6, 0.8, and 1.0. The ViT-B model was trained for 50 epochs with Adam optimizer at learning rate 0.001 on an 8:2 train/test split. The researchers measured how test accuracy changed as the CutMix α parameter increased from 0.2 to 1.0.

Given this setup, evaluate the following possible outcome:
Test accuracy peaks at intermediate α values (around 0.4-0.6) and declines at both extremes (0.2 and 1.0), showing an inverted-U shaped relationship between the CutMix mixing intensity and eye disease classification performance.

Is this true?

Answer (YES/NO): NO